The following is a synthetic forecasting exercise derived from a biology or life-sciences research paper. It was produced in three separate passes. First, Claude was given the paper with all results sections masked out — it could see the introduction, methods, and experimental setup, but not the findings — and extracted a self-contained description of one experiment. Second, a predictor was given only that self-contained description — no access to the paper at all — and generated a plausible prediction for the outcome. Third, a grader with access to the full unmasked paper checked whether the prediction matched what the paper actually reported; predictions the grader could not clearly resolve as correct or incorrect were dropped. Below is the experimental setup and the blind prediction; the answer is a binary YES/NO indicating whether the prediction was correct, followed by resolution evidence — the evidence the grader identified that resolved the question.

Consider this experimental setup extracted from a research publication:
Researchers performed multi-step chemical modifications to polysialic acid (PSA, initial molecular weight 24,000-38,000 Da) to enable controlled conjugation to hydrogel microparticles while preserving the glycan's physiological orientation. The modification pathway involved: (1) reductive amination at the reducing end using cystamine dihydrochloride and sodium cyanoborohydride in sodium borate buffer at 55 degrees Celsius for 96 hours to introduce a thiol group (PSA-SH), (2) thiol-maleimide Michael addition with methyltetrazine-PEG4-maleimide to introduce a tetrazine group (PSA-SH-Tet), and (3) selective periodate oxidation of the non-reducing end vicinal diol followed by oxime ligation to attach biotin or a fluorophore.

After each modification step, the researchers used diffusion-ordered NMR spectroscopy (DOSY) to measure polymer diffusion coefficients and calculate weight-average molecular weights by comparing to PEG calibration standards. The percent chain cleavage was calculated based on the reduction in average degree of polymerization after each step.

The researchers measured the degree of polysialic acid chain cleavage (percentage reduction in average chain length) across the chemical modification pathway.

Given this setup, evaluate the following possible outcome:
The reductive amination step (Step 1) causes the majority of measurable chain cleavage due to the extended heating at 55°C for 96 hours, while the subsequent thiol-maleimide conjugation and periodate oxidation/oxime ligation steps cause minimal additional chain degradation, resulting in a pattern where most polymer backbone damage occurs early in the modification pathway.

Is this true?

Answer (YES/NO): NO